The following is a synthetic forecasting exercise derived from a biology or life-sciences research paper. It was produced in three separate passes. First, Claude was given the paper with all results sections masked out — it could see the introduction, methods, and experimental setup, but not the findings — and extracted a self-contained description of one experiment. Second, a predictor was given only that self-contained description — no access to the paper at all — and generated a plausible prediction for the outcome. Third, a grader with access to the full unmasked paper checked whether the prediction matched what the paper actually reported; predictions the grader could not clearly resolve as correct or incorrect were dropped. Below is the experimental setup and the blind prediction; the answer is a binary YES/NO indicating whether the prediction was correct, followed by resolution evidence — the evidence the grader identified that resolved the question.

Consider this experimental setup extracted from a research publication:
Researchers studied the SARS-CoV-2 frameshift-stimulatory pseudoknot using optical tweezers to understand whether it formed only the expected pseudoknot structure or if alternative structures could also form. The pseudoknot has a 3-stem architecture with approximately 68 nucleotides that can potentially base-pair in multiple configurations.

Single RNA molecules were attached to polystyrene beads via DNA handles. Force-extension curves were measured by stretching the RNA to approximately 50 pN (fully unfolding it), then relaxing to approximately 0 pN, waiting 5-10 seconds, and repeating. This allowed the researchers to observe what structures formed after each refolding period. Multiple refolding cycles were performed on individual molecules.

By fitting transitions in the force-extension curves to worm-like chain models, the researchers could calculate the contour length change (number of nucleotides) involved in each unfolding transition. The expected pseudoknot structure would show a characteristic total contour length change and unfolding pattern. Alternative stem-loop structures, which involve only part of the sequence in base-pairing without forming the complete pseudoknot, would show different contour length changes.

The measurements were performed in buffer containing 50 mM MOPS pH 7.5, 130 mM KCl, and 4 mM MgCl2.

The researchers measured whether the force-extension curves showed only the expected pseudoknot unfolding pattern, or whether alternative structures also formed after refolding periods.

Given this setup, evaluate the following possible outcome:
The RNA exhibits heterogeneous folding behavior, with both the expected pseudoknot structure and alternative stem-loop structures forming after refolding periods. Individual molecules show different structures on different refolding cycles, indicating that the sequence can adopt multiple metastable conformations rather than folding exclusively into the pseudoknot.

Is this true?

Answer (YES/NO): YES